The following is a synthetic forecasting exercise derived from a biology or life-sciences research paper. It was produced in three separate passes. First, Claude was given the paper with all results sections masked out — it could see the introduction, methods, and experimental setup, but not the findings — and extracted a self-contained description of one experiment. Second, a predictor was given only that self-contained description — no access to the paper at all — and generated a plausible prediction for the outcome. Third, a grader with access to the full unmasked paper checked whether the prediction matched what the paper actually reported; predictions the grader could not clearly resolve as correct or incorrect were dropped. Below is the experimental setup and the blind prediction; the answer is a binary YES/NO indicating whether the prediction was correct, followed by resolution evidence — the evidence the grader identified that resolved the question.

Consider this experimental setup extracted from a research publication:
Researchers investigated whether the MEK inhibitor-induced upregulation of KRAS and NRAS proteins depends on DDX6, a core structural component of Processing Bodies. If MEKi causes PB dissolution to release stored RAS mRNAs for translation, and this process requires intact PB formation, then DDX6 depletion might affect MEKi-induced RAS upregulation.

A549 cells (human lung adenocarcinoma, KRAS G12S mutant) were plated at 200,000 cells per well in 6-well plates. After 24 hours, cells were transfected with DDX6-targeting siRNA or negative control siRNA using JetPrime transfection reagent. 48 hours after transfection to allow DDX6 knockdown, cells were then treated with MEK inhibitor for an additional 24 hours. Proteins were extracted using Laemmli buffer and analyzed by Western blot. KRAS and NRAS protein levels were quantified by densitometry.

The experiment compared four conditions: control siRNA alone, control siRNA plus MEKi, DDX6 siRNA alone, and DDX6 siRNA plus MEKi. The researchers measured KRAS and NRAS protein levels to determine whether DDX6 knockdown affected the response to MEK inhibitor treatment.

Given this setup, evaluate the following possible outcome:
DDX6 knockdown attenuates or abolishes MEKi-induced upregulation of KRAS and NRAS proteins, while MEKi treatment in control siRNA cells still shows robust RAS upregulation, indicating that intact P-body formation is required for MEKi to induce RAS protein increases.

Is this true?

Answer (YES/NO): NO